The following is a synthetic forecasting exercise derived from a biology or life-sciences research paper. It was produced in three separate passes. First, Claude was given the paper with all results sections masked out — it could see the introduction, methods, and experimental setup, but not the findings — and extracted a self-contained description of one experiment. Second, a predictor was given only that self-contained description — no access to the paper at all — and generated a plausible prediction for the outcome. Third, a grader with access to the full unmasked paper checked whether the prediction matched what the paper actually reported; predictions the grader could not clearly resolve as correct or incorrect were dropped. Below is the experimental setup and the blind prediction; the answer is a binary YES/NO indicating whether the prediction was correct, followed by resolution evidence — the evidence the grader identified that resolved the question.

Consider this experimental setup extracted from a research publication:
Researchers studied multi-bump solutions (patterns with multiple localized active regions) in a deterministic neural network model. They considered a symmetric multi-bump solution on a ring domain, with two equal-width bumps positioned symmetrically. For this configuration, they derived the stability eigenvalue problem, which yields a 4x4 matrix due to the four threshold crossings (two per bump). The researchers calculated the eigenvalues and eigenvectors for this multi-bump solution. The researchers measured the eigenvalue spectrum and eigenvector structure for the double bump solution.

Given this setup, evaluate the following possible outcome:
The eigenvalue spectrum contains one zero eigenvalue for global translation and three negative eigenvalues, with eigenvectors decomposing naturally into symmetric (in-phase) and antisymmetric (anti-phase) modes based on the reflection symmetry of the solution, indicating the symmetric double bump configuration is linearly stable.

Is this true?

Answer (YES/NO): NO